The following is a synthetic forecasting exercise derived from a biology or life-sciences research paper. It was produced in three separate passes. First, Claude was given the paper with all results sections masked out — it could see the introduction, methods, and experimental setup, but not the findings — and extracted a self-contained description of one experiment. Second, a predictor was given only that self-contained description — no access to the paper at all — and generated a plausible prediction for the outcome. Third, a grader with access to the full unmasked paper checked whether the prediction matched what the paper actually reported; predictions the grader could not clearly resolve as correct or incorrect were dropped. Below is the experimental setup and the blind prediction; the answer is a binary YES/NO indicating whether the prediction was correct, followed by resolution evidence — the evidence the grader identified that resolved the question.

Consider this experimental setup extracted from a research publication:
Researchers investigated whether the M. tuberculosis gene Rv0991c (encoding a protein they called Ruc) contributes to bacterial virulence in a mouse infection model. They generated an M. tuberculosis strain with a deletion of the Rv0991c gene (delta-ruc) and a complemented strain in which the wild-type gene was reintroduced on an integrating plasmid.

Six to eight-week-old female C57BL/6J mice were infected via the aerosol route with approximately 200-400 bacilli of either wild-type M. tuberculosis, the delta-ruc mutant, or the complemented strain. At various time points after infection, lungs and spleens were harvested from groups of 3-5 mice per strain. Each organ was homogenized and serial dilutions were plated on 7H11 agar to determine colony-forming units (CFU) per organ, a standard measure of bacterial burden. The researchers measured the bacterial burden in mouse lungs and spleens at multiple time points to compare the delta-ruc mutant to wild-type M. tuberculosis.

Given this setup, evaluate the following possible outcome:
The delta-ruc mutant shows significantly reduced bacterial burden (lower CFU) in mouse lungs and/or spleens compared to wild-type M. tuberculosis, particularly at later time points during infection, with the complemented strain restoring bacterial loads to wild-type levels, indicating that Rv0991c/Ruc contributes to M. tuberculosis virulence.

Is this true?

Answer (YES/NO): YES